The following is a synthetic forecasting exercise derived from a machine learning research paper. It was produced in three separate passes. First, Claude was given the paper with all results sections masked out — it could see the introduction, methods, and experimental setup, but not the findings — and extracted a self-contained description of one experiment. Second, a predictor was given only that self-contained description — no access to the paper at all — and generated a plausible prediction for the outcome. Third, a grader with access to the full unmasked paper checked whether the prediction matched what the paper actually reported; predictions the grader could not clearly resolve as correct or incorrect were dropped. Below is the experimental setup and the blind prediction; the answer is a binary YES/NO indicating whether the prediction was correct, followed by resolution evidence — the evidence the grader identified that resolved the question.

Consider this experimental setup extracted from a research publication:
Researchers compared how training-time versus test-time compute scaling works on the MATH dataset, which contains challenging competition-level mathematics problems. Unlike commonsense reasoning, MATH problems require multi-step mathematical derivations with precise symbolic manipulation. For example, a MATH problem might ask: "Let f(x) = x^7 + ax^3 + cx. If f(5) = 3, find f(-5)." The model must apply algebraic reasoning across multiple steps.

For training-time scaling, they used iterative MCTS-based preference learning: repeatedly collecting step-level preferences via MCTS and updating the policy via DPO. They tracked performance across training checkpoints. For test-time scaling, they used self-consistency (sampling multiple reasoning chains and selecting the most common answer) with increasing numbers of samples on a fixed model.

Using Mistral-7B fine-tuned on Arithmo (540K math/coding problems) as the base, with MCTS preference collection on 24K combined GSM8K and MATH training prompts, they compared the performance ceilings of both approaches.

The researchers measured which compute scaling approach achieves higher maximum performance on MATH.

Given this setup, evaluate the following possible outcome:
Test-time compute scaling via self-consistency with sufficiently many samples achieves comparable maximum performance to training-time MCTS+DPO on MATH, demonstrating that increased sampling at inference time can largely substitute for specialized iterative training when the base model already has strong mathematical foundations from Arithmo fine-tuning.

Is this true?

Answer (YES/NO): YES